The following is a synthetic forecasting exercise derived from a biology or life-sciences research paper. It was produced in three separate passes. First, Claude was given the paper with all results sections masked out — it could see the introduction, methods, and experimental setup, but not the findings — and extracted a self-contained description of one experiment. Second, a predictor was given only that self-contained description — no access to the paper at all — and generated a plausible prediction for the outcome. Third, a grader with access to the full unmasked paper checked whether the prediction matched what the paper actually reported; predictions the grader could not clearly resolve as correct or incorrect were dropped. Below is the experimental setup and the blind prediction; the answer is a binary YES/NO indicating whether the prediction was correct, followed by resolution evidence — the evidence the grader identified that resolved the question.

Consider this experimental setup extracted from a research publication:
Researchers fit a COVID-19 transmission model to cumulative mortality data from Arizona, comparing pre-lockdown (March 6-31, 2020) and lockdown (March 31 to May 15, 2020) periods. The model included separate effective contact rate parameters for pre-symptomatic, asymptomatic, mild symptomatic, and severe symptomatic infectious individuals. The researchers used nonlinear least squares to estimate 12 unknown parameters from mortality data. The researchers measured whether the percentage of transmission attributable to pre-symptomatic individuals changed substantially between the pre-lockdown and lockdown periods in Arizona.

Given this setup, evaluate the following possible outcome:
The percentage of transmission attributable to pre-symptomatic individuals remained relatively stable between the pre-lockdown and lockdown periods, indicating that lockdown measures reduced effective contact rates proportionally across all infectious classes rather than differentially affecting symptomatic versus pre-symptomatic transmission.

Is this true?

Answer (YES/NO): YES